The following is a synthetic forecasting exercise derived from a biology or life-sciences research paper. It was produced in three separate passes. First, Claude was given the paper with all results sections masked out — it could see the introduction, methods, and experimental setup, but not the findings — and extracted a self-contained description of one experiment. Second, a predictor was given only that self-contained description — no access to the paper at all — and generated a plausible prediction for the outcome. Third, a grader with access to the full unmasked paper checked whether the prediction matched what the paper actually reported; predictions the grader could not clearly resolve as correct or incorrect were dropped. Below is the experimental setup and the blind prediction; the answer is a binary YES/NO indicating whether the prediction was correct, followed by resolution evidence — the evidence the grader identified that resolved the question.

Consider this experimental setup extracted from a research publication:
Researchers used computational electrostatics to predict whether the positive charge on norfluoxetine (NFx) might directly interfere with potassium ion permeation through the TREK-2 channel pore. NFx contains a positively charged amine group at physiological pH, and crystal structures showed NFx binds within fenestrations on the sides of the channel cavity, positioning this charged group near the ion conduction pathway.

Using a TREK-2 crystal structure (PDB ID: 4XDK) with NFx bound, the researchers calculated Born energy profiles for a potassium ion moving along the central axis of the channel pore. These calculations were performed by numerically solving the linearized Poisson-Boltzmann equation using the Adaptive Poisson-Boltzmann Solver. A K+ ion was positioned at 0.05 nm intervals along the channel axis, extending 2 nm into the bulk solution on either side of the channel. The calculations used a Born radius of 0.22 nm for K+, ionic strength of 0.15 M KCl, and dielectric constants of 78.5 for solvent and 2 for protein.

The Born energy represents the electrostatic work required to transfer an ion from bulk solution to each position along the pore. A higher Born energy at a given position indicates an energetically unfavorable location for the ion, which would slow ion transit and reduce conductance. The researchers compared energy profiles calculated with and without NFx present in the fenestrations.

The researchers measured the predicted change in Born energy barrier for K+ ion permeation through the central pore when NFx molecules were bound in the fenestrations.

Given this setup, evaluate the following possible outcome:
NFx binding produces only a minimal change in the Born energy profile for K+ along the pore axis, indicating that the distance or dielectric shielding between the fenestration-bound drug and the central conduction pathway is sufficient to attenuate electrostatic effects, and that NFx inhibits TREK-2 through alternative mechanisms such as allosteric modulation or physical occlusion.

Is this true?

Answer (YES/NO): YES